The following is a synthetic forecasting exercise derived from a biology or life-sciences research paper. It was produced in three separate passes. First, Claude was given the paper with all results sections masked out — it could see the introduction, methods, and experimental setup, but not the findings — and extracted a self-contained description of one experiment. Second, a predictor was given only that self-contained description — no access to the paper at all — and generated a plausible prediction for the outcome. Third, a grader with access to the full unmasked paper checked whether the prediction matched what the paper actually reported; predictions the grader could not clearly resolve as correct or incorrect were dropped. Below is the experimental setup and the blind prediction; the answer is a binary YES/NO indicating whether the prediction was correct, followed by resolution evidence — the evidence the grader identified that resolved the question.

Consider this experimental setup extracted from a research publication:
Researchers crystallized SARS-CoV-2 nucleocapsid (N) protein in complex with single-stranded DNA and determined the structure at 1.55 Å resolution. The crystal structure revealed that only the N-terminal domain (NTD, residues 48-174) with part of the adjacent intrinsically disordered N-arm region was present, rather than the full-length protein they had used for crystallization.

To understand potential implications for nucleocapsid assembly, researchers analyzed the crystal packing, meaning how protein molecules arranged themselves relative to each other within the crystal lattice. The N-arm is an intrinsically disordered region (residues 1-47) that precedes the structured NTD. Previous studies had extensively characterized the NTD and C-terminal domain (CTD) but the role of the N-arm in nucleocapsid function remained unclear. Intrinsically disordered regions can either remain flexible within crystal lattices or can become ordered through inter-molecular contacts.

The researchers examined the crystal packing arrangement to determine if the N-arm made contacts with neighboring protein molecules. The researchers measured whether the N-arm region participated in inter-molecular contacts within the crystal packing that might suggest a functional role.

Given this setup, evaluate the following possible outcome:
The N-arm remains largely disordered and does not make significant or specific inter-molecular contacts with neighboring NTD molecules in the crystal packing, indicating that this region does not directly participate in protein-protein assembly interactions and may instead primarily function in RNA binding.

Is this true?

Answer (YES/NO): NO